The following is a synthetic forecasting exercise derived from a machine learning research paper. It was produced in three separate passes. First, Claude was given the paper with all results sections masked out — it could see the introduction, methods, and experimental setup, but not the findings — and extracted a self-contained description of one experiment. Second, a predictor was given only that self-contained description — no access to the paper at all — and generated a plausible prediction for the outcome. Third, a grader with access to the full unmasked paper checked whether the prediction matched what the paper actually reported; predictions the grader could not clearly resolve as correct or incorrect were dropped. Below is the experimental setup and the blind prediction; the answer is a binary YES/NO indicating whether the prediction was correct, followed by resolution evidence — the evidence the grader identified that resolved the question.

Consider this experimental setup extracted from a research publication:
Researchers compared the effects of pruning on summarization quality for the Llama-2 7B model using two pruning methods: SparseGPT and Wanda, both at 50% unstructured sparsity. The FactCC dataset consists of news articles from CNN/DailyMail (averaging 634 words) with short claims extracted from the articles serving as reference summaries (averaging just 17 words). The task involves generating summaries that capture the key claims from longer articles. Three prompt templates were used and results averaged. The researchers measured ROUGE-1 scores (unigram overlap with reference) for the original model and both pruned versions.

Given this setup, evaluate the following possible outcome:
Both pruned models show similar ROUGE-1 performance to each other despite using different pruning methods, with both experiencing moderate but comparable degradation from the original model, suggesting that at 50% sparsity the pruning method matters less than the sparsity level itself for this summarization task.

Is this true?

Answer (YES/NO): NO